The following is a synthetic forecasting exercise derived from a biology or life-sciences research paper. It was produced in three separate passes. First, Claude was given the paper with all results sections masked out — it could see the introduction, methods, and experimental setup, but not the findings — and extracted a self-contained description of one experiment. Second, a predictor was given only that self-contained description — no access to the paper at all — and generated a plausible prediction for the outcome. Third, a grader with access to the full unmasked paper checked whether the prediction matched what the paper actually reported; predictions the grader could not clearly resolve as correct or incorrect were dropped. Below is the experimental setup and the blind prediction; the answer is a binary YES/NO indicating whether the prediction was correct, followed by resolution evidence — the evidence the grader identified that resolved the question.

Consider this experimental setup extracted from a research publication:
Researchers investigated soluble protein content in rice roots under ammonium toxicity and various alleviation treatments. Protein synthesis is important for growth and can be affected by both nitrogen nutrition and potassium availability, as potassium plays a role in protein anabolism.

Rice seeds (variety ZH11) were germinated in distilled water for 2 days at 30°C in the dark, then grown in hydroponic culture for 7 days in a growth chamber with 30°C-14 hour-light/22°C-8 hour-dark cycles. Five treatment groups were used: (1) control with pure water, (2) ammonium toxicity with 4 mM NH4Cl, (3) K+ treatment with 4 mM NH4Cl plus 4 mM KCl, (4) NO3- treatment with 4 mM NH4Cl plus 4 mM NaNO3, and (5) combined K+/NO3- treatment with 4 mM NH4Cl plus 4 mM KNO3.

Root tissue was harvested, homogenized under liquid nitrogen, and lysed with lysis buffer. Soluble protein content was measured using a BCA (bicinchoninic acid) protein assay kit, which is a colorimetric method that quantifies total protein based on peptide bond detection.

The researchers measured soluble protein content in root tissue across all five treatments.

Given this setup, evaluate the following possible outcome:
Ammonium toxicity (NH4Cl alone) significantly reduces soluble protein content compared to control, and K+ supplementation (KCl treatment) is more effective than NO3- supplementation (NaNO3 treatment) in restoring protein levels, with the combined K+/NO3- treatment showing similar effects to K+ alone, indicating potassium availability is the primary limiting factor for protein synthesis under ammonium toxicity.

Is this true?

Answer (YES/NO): NO